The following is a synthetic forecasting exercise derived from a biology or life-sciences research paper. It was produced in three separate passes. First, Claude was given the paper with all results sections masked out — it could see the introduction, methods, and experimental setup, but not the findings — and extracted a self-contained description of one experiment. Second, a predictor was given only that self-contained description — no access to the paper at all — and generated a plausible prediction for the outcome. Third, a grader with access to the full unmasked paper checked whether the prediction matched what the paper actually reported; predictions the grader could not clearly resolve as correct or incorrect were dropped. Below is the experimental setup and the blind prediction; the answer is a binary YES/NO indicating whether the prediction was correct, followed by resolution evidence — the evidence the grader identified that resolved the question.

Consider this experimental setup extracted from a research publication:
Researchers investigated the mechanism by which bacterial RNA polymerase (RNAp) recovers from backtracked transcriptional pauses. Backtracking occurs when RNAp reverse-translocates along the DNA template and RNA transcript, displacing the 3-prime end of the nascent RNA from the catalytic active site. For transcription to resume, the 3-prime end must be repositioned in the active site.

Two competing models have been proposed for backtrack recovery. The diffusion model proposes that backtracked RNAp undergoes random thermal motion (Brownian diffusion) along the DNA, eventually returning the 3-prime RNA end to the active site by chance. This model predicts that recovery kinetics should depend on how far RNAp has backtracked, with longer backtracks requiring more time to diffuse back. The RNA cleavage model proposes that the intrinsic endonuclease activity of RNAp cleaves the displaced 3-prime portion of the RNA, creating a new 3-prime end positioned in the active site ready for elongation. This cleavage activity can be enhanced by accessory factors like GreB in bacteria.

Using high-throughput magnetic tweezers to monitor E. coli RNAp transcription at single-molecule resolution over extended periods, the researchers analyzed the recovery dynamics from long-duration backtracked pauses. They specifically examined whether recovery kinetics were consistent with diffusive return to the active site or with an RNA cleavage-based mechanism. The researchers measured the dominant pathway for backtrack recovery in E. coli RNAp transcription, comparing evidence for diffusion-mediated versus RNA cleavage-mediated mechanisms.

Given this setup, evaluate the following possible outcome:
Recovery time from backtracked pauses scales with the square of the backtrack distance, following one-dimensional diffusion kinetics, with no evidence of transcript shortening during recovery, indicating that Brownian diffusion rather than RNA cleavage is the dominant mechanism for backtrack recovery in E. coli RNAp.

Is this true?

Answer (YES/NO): NO